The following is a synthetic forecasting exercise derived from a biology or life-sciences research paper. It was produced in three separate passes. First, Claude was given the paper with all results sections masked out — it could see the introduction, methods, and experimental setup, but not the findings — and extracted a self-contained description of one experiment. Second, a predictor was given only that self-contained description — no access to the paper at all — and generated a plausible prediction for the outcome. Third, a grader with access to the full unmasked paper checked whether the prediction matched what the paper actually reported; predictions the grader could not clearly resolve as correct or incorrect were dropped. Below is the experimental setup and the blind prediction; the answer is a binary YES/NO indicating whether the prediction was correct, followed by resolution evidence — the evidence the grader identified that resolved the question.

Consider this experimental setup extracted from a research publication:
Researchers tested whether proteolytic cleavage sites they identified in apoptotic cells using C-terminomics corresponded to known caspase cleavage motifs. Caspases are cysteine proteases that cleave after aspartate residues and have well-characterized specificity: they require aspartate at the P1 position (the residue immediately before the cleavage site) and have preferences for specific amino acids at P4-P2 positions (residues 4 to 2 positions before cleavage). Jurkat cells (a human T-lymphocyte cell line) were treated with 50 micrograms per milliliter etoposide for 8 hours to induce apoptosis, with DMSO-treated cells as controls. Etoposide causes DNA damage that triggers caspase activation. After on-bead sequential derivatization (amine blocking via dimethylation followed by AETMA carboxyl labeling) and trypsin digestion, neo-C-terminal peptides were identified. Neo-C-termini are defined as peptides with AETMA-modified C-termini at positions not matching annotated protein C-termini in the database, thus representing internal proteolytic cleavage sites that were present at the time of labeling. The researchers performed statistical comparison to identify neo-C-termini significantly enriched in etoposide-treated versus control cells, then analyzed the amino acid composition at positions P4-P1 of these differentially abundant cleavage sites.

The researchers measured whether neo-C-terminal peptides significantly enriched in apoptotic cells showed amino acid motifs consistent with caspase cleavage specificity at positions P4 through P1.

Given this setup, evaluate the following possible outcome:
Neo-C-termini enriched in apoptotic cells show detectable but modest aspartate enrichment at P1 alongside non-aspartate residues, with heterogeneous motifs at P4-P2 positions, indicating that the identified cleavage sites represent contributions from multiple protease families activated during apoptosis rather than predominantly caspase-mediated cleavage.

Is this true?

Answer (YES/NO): NO